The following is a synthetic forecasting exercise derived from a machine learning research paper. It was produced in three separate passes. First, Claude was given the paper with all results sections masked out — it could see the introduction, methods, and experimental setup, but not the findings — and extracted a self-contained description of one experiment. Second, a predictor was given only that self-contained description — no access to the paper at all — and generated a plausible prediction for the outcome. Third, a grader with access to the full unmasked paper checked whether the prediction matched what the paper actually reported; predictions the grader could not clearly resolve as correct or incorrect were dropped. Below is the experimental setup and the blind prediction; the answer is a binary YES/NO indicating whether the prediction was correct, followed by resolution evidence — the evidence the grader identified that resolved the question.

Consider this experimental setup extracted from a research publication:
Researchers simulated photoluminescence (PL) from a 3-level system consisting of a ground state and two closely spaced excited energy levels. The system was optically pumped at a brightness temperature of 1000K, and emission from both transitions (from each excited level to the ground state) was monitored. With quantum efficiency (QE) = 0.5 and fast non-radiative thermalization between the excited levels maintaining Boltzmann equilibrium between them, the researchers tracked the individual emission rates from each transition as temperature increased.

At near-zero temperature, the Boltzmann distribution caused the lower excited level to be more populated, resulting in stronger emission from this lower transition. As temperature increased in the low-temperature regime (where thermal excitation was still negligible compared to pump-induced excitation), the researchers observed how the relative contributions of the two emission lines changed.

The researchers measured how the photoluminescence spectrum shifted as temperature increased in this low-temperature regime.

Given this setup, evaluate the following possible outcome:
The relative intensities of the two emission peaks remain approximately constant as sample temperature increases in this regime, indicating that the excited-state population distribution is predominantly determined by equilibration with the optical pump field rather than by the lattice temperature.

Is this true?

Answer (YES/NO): NO